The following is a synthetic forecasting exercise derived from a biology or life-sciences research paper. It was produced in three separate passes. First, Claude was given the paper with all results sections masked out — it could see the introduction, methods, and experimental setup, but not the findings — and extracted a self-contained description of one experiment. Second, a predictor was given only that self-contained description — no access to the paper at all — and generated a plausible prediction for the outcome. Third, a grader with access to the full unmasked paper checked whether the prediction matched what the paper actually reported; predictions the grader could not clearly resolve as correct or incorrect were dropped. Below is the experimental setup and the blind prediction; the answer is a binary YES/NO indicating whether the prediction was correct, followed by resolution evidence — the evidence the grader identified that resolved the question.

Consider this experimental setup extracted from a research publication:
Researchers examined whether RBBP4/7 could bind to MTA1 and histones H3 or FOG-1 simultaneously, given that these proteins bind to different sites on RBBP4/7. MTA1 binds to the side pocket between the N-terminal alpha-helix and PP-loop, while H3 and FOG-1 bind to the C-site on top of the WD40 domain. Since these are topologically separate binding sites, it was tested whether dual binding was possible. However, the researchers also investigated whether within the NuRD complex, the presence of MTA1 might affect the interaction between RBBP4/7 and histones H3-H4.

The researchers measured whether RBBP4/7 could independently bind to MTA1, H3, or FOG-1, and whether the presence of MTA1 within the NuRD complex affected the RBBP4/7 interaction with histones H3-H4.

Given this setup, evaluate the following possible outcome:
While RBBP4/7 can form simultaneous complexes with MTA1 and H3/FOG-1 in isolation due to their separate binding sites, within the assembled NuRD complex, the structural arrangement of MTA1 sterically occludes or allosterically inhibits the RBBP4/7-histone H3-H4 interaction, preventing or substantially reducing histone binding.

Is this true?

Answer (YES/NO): YES